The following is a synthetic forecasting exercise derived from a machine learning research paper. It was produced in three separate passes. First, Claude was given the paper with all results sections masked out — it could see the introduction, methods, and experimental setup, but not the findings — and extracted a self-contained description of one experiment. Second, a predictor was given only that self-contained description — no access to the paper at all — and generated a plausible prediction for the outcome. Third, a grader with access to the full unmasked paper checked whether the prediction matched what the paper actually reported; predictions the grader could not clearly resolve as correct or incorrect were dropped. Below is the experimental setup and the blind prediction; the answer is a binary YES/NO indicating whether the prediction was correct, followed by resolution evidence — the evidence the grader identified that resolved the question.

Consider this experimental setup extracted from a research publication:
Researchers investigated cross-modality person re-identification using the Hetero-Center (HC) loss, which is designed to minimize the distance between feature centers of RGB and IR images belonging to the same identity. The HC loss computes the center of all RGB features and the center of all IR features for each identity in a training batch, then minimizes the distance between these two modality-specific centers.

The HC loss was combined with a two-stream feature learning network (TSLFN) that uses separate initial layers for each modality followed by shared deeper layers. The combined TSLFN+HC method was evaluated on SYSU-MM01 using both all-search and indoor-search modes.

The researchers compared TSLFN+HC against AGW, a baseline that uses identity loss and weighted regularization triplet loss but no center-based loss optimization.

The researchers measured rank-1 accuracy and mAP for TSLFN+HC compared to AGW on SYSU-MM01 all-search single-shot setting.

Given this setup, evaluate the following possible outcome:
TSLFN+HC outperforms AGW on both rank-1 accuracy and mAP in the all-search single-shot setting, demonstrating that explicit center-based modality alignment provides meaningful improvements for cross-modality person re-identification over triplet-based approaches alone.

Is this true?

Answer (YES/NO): YES